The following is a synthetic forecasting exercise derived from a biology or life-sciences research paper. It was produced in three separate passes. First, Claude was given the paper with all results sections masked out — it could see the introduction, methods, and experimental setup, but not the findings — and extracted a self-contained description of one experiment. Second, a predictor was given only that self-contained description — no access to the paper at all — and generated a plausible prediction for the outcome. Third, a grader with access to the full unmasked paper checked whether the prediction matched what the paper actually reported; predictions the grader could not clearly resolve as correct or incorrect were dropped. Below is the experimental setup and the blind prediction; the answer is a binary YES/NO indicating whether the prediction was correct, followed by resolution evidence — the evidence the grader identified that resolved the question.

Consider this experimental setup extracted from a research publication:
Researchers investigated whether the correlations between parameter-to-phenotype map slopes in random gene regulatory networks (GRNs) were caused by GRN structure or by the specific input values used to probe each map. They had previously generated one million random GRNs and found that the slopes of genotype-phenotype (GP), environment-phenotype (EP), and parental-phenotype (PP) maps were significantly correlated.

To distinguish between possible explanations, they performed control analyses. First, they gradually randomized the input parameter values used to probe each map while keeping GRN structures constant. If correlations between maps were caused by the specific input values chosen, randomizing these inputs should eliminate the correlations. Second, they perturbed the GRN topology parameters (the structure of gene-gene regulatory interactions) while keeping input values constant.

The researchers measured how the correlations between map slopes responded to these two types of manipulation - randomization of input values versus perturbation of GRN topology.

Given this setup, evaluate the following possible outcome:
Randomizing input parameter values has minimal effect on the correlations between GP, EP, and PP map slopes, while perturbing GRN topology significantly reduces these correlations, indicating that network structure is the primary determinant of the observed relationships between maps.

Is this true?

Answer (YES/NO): YES